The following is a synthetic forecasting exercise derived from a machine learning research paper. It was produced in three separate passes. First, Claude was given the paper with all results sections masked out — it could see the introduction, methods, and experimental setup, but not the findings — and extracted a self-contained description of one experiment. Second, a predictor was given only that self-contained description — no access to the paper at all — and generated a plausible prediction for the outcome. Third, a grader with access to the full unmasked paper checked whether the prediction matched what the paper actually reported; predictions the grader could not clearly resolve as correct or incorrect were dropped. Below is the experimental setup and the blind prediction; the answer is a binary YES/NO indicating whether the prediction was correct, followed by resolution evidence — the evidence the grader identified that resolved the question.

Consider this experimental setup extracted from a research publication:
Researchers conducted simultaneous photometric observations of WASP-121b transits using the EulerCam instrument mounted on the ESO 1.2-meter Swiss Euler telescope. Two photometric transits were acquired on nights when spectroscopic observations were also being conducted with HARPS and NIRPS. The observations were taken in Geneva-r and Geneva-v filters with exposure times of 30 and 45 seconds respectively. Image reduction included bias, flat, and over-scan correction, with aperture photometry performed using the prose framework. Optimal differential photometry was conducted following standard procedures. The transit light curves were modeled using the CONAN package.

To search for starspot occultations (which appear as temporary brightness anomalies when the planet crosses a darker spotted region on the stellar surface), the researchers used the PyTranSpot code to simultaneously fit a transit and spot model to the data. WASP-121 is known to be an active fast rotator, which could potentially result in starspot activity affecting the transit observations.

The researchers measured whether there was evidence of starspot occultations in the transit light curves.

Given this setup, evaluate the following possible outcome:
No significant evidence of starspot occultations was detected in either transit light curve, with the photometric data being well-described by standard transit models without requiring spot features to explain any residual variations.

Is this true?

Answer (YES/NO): YES